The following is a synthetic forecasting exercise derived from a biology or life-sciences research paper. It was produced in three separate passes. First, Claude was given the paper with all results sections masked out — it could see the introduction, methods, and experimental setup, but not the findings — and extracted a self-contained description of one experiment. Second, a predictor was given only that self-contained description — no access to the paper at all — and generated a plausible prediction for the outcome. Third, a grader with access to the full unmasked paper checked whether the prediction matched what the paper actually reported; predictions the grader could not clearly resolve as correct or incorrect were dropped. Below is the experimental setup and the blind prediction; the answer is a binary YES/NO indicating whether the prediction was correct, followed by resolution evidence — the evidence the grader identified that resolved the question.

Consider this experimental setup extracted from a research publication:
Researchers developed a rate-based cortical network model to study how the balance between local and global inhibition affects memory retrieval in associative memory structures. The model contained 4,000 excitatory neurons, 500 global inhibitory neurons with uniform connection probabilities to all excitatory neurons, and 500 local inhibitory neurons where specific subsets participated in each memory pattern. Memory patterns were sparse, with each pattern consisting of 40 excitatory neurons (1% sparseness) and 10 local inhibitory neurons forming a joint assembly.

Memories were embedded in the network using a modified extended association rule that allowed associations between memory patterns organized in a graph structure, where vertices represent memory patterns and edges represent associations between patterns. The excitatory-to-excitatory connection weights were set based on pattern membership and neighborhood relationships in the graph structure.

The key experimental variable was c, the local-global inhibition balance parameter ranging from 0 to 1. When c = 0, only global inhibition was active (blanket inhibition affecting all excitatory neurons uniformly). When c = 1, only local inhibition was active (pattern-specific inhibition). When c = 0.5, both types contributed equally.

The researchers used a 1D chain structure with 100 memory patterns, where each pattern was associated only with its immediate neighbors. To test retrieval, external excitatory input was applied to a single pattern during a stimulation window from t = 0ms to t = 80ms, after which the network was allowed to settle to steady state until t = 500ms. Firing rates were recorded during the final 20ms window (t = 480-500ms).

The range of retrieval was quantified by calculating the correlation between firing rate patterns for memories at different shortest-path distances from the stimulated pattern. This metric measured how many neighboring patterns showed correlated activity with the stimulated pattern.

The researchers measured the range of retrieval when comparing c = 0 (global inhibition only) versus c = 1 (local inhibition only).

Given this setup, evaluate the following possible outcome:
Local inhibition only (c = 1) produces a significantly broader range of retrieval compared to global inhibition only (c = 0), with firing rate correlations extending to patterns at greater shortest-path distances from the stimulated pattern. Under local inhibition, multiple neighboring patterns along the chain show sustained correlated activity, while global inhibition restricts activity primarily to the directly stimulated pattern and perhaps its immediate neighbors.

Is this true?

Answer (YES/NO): NO